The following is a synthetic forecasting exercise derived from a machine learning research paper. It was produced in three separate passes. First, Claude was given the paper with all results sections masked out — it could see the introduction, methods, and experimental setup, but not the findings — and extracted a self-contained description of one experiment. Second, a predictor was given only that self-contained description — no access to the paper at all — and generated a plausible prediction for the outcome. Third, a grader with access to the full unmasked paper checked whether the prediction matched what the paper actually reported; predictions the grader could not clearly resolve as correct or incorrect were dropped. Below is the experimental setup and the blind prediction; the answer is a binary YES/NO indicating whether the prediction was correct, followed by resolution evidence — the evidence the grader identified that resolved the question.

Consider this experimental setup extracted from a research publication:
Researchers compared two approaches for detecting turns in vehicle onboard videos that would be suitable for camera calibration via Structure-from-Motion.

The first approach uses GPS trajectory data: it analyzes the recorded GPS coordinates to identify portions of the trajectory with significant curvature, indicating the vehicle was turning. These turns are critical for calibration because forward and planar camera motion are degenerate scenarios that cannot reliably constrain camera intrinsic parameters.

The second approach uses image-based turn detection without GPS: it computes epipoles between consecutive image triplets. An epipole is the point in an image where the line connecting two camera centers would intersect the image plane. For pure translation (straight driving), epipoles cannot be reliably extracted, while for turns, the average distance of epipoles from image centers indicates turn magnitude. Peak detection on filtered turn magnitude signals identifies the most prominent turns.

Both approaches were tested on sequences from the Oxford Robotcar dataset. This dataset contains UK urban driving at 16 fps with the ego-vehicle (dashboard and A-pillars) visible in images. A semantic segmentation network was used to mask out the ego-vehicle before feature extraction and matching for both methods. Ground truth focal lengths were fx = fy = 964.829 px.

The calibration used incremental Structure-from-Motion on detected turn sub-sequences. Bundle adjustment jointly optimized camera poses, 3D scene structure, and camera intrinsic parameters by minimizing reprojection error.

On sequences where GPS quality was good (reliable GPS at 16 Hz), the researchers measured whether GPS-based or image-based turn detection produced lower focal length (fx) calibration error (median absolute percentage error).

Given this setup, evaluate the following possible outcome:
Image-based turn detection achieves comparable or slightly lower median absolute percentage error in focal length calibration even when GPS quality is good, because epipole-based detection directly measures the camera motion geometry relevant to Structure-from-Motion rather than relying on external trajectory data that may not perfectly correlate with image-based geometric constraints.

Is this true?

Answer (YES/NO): NO